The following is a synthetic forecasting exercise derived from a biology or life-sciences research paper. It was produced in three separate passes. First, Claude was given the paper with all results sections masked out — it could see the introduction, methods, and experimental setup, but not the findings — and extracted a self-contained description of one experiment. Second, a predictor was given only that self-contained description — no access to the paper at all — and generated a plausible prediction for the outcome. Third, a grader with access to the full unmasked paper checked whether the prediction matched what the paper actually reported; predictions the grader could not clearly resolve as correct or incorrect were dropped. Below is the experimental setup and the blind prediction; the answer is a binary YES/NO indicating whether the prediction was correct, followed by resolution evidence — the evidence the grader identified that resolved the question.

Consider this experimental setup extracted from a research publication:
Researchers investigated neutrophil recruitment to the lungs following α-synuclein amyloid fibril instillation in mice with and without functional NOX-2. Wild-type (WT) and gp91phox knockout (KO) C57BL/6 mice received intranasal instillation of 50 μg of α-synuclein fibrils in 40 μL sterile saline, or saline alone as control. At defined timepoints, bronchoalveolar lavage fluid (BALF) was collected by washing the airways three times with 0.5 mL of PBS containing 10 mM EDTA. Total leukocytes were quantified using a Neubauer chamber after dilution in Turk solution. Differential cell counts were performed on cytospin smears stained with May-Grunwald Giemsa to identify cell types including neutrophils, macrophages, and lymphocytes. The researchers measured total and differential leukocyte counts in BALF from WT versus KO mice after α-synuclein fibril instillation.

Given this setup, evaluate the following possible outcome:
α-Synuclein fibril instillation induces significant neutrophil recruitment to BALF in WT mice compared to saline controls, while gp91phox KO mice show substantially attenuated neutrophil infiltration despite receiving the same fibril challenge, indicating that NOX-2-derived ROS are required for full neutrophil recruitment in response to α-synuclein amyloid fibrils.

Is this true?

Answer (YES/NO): NO